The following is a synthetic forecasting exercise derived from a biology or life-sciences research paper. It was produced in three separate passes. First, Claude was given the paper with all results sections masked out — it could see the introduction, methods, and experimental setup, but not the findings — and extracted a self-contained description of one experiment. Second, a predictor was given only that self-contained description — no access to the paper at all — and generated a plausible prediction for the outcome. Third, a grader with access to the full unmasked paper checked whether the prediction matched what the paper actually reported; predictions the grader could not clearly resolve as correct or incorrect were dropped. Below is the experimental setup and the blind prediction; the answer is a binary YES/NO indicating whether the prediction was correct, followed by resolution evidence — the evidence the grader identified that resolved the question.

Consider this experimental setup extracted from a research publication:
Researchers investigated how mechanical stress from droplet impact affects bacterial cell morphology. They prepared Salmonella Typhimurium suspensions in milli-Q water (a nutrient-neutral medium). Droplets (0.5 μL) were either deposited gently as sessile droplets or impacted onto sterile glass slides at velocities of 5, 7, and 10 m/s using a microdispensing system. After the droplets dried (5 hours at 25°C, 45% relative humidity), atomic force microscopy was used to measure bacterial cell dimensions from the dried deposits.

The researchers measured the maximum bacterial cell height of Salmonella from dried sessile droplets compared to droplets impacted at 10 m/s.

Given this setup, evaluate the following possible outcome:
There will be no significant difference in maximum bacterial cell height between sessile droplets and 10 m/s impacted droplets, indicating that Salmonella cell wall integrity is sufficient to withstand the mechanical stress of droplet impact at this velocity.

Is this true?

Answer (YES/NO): NO